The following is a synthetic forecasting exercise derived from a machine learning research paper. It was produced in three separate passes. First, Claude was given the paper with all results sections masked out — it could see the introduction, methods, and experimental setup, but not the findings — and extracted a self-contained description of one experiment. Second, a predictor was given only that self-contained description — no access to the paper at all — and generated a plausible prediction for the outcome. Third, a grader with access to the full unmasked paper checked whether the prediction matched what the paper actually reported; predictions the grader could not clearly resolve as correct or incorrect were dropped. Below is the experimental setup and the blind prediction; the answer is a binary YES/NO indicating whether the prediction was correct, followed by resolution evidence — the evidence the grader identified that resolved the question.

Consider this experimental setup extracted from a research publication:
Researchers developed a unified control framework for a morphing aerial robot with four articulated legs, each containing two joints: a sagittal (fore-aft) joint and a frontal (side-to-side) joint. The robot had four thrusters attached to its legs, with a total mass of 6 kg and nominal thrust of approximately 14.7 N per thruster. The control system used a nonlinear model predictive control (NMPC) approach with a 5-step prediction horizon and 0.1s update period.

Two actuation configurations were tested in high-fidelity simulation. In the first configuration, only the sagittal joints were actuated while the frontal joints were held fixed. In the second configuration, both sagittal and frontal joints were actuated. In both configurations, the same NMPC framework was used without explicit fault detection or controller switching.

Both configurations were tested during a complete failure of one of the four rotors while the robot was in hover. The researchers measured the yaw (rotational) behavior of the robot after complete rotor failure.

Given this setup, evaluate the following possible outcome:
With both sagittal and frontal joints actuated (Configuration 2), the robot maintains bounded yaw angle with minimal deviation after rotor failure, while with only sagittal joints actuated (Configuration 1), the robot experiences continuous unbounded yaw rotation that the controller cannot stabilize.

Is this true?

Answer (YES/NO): YES